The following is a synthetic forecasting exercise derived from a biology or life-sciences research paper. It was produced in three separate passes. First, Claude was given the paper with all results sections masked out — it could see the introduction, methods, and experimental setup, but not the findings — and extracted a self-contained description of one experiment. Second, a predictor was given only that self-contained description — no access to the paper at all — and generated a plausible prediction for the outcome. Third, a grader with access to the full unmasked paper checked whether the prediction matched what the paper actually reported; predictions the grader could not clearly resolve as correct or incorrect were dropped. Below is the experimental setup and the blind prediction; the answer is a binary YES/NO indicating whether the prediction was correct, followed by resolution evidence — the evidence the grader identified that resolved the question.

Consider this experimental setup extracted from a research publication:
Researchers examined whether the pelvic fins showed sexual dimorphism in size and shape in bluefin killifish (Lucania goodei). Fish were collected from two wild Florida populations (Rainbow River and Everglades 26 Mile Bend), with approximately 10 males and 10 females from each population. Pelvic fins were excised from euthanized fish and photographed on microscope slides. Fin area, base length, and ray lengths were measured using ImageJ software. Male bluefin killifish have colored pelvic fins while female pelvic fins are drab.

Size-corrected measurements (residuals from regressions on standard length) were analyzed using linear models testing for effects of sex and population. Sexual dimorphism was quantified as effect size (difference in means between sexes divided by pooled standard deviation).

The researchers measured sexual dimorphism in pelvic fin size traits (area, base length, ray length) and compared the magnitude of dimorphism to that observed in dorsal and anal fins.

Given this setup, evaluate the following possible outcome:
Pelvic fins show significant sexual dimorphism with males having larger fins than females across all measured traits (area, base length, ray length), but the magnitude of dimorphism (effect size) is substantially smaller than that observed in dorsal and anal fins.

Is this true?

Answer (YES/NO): NO